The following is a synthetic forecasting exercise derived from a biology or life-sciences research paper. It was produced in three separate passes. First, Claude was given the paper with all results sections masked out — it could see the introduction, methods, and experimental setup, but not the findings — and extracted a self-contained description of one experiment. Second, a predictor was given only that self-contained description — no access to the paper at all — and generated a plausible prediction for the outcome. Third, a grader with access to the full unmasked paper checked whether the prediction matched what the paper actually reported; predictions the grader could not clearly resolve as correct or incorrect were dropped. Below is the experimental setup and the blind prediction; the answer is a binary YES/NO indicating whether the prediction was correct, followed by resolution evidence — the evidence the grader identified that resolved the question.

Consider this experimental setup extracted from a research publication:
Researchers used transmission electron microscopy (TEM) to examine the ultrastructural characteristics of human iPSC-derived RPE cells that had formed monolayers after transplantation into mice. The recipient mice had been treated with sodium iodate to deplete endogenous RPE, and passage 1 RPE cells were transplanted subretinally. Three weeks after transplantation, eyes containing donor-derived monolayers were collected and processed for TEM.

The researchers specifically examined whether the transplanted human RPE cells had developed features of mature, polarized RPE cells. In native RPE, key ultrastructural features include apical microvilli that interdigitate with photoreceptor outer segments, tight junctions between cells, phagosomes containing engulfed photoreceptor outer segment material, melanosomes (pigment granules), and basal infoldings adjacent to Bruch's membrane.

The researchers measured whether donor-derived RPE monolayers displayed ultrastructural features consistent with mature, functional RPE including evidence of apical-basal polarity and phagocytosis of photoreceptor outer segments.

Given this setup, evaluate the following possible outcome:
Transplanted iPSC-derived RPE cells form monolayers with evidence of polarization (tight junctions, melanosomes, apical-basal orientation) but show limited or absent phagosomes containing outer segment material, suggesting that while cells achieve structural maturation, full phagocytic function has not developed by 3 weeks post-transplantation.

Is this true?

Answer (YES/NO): NO